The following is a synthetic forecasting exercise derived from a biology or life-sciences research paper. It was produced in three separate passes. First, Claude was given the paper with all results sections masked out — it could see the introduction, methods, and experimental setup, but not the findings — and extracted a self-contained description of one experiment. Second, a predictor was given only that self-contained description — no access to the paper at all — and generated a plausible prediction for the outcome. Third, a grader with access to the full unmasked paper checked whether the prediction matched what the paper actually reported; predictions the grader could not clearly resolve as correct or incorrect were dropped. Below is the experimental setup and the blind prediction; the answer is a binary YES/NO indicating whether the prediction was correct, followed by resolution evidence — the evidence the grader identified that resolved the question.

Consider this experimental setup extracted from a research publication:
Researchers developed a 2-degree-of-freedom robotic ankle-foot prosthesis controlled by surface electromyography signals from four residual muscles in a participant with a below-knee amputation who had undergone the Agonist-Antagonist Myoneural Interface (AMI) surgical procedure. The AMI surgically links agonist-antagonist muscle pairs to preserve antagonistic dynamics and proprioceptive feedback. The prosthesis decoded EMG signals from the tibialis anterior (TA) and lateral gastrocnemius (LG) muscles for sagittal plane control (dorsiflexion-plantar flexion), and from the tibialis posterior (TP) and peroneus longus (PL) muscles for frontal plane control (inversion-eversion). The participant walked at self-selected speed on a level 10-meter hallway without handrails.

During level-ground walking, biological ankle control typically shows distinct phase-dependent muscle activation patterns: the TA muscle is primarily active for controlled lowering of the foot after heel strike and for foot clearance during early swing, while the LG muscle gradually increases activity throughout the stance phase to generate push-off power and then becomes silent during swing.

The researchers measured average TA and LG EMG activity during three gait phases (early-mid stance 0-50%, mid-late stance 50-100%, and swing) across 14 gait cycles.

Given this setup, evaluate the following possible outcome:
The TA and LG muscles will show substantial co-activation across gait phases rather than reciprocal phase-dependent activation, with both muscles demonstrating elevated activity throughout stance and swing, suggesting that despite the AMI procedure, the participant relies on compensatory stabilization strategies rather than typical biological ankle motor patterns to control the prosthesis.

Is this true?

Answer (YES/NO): NO